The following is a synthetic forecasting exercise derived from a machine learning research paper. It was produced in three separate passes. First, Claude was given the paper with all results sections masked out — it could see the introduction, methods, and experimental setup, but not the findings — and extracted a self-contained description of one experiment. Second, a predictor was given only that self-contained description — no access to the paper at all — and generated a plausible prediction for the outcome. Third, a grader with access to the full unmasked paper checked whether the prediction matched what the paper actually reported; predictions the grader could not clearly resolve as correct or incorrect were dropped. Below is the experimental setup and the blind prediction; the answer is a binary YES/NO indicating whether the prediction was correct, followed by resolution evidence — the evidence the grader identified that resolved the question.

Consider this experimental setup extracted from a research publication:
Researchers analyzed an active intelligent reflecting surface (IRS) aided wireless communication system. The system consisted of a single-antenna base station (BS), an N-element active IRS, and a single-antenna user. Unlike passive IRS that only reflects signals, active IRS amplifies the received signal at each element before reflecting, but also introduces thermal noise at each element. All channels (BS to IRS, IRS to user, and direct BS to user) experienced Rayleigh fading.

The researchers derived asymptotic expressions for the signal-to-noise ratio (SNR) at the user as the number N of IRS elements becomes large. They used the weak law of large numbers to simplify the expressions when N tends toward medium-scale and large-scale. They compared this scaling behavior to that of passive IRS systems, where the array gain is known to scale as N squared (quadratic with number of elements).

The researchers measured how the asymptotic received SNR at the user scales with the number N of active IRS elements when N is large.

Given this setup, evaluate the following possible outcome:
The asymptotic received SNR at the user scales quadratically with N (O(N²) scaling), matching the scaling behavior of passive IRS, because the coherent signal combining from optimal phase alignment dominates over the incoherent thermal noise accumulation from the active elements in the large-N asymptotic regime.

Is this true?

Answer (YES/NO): NO